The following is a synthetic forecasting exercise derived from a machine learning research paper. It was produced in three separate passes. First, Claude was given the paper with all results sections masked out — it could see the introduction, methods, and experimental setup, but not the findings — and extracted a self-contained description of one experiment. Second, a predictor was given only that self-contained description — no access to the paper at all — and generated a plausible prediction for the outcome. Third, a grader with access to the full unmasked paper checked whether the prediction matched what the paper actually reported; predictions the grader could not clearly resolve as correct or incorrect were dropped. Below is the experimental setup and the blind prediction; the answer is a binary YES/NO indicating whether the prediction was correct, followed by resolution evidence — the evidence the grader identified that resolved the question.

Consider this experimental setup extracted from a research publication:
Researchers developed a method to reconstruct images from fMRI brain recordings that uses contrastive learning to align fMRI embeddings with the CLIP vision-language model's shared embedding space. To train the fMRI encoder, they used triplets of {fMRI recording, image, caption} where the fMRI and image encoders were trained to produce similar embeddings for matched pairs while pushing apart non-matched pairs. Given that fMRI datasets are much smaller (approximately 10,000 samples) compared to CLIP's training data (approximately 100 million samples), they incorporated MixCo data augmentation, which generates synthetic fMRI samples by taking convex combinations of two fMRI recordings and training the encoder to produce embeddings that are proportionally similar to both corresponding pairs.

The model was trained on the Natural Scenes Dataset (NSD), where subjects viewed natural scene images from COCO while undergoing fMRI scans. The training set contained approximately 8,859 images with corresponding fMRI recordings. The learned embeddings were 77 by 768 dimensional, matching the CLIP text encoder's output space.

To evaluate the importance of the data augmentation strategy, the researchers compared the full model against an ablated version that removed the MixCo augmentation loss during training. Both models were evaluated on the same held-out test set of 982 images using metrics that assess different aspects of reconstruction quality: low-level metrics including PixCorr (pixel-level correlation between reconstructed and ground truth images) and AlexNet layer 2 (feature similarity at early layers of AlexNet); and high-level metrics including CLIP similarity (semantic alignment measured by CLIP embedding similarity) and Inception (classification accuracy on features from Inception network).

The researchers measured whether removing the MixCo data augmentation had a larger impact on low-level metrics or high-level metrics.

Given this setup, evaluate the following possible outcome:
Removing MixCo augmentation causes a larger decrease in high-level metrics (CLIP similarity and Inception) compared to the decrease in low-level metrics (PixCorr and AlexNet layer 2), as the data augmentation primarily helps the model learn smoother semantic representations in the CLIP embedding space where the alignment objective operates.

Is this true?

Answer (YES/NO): NO